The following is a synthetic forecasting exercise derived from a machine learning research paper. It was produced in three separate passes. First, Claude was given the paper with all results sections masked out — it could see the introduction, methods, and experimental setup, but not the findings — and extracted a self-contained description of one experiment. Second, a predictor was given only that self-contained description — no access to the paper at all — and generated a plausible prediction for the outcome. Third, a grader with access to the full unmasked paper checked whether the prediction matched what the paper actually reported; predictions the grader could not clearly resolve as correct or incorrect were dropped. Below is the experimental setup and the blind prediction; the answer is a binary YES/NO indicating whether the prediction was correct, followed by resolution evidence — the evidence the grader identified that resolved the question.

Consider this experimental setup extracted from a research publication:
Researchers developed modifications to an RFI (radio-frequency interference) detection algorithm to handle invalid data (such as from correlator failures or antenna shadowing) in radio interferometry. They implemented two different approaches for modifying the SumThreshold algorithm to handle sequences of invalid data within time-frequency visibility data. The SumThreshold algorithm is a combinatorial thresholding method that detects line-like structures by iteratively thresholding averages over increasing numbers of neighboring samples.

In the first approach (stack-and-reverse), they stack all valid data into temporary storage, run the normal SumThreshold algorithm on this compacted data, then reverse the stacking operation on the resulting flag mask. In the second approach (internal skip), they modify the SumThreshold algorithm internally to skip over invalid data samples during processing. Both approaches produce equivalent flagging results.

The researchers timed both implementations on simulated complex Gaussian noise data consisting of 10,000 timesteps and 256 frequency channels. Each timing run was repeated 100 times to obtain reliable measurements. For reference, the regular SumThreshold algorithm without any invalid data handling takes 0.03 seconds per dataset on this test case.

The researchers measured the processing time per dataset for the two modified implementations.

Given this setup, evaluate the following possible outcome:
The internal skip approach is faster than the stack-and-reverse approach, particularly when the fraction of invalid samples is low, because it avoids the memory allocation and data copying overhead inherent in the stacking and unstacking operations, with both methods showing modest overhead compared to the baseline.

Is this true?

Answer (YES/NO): NO